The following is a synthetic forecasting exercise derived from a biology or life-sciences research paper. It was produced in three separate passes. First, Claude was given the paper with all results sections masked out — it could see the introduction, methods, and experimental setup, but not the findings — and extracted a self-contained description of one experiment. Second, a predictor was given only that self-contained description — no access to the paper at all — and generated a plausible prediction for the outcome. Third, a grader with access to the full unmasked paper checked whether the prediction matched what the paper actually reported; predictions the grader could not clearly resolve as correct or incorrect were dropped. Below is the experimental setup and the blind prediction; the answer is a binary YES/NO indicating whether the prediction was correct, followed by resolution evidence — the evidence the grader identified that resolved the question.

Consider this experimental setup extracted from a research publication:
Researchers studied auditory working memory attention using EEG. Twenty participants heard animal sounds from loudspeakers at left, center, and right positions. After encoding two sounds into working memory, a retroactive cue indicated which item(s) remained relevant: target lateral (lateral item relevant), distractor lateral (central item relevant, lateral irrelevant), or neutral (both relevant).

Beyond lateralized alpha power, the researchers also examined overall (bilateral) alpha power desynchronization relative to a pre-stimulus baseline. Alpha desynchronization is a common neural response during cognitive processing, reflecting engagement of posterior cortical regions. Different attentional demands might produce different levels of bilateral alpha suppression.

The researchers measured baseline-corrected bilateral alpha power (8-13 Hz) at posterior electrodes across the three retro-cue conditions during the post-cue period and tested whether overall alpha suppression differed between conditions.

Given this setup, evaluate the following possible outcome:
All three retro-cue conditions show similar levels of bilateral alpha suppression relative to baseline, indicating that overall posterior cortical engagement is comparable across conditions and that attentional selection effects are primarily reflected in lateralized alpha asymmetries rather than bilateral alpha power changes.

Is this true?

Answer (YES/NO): NO